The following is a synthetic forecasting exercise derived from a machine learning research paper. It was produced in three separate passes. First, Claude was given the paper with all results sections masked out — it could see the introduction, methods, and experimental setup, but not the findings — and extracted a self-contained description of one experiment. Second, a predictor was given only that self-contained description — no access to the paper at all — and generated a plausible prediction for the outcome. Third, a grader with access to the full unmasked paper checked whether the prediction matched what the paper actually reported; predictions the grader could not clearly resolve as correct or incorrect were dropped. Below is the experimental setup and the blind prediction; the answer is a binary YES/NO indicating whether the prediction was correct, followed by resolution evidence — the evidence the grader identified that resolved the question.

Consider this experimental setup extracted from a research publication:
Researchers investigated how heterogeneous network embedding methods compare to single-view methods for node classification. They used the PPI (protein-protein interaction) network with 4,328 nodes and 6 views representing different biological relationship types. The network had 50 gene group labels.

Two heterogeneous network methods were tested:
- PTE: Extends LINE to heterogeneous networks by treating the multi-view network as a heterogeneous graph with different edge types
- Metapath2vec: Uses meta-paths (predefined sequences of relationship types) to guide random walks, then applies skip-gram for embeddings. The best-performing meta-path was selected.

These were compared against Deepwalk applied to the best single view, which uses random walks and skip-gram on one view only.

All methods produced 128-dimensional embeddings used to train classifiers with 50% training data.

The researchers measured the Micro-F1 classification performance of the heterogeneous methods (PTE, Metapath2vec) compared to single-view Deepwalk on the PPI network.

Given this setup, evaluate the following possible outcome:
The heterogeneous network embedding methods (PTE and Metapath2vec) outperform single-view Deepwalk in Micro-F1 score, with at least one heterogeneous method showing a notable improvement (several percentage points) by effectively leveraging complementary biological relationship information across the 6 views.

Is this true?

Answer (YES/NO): YES